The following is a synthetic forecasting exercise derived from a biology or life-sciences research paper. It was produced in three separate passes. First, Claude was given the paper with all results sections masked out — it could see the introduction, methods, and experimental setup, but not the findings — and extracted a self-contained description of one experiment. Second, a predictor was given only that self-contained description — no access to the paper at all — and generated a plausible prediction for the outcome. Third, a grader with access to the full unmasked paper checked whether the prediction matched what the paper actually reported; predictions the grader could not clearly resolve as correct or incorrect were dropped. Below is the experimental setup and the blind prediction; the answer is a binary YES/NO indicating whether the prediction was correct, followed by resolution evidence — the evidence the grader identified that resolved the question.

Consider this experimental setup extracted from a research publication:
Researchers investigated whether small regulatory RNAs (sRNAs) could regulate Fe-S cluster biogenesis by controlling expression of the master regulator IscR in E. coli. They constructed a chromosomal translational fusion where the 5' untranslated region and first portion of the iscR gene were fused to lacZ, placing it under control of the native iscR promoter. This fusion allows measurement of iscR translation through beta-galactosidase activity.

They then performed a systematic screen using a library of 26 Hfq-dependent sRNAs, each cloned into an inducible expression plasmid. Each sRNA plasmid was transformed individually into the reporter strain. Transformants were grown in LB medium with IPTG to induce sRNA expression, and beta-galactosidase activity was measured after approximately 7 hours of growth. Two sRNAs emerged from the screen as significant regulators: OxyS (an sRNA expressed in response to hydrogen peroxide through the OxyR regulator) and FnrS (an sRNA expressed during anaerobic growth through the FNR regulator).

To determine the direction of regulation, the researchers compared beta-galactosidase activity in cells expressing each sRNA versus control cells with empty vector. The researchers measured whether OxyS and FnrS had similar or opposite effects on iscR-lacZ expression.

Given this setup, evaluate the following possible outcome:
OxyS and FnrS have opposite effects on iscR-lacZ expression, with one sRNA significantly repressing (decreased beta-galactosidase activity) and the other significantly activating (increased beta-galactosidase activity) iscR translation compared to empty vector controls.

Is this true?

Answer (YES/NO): YES